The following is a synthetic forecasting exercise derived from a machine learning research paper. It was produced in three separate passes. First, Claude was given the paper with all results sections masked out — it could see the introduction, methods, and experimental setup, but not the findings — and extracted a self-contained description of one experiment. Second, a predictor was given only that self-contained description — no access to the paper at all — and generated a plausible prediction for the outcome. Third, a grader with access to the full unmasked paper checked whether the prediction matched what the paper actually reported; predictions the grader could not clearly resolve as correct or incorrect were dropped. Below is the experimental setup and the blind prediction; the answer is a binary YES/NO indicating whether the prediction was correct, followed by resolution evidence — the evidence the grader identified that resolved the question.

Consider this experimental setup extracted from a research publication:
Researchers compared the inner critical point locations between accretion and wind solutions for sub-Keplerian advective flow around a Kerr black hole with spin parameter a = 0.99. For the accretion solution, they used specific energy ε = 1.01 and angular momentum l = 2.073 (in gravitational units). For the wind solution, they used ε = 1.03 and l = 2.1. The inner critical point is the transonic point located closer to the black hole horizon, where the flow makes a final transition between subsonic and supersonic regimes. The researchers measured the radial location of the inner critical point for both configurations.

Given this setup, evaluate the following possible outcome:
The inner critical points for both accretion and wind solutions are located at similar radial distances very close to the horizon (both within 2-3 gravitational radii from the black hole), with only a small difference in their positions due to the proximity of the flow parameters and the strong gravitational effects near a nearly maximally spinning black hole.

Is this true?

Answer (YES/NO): YES